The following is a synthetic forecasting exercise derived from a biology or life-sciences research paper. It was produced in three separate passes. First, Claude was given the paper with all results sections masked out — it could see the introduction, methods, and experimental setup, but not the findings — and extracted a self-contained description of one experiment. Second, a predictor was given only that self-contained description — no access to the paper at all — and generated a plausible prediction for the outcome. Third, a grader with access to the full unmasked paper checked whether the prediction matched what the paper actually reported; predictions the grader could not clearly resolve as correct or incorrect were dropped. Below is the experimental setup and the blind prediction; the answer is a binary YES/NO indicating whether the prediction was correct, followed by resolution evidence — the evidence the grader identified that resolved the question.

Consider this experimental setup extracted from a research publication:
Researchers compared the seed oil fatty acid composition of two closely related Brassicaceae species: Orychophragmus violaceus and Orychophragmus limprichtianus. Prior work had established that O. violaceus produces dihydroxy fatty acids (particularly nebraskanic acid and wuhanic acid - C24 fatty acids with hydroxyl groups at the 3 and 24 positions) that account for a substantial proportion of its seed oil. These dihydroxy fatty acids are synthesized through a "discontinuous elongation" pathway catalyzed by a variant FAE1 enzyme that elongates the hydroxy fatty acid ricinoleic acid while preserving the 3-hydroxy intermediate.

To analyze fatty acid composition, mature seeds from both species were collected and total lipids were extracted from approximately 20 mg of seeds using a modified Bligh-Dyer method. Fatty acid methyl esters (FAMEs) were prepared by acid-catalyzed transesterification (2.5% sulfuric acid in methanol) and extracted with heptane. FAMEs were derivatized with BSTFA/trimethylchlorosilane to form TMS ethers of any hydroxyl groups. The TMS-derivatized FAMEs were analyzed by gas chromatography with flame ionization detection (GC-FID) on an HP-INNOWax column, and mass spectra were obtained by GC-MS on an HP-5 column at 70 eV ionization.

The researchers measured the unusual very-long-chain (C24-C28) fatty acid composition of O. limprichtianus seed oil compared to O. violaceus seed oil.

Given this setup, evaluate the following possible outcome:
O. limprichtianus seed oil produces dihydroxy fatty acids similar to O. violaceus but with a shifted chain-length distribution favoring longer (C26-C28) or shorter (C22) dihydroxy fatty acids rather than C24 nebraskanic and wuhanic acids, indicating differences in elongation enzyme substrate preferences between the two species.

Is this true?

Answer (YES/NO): NO